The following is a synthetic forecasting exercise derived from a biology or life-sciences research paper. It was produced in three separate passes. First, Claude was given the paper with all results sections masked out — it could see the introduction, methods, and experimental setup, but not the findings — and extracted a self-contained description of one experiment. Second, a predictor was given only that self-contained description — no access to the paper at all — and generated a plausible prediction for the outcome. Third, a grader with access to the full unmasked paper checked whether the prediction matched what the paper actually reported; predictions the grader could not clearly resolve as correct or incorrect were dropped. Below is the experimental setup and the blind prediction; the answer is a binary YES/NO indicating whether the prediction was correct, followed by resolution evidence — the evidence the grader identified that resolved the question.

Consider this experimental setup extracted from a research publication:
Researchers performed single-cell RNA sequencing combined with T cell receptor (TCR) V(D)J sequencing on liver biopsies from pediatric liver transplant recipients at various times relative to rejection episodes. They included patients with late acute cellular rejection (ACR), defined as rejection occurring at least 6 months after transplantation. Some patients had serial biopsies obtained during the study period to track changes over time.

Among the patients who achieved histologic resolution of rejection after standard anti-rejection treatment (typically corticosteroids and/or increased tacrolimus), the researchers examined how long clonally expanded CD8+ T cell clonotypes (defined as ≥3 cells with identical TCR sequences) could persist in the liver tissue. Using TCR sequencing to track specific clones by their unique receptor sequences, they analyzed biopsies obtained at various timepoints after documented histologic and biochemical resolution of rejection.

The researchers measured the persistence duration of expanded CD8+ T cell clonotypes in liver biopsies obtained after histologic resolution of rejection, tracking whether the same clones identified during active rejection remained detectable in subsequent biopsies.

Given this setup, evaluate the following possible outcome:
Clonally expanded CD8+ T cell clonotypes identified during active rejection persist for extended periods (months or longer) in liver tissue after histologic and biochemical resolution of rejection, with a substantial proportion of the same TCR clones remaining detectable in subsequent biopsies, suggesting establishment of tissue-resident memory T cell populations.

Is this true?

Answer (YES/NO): YES